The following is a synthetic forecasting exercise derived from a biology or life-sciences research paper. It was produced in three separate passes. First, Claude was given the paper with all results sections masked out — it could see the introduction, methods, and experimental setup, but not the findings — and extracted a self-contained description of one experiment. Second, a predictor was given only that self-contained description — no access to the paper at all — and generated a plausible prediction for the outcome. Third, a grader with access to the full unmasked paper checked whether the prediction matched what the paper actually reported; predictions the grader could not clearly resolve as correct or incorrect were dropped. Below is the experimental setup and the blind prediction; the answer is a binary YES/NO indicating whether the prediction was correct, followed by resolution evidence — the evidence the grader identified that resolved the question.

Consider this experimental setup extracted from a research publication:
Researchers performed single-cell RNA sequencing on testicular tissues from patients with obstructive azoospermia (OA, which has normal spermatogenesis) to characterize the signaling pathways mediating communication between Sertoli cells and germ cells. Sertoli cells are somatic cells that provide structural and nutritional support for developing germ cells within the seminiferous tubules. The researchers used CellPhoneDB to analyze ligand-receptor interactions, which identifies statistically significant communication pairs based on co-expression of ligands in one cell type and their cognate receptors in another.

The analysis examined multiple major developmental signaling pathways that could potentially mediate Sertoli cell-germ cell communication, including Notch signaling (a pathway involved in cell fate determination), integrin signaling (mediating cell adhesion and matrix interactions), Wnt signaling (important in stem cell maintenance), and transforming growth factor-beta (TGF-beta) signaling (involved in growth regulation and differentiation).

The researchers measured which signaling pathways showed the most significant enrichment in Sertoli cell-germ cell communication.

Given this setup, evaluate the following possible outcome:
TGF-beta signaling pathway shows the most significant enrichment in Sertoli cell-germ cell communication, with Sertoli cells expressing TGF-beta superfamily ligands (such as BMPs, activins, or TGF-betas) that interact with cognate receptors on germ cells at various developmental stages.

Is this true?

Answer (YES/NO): NO